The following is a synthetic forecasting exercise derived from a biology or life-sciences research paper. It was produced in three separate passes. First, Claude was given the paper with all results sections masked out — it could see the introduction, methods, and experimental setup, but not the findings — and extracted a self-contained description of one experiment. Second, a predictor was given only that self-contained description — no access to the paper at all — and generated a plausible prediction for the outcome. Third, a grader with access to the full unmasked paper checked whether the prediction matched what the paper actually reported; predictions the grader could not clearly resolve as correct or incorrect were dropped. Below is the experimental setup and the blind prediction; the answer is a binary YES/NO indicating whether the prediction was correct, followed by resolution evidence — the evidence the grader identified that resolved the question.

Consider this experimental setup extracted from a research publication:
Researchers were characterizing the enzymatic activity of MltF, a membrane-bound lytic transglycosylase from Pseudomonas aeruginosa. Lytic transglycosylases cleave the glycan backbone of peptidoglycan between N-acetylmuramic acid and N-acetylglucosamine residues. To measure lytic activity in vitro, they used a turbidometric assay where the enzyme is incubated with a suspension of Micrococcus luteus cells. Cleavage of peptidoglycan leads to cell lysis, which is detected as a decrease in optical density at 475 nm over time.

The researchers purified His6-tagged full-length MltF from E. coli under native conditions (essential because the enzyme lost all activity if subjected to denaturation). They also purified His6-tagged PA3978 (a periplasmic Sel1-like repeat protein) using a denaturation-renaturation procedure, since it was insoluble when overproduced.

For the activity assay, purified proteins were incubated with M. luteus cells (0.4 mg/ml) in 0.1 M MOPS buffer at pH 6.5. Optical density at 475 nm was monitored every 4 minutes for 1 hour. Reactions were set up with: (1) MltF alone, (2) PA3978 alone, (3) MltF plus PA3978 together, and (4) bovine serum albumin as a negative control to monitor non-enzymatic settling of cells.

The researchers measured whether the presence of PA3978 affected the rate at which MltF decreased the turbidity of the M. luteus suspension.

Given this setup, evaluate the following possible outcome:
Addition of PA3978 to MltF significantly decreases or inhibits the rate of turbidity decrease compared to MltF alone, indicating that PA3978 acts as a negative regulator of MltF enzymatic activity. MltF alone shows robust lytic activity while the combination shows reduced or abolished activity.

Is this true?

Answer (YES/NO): NO